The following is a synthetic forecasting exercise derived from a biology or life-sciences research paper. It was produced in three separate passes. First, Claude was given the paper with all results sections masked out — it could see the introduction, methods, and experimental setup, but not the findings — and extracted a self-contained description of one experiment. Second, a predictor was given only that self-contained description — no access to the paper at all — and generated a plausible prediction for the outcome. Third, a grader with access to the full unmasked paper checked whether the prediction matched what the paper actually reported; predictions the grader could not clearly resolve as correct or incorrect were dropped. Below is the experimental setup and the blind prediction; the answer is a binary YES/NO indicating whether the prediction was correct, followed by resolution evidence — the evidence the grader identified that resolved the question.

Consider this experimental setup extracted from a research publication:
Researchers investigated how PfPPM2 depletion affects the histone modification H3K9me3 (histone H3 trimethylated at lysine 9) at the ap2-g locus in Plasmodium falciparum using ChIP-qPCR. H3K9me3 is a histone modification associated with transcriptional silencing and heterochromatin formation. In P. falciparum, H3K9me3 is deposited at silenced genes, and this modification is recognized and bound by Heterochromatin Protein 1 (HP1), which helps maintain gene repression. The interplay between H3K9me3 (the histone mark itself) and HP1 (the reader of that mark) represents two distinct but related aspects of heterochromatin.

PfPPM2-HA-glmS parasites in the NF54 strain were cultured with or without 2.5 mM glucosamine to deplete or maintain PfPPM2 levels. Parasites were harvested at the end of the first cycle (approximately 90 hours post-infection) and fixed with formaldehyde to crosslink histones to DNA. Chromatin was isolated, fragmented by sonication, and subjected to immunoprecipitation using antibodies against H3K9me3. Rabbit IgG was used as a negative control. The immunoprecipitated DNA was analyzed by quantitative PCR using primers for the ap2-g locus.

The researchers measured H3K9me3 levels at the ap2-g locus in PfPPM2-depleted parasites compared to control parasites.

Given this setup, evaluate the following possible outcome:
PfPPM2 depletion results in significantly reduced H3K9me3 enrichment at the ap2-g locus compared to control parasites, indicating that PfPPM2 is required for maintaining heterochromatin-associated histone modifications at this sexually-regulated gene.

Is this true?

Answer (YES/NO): NO